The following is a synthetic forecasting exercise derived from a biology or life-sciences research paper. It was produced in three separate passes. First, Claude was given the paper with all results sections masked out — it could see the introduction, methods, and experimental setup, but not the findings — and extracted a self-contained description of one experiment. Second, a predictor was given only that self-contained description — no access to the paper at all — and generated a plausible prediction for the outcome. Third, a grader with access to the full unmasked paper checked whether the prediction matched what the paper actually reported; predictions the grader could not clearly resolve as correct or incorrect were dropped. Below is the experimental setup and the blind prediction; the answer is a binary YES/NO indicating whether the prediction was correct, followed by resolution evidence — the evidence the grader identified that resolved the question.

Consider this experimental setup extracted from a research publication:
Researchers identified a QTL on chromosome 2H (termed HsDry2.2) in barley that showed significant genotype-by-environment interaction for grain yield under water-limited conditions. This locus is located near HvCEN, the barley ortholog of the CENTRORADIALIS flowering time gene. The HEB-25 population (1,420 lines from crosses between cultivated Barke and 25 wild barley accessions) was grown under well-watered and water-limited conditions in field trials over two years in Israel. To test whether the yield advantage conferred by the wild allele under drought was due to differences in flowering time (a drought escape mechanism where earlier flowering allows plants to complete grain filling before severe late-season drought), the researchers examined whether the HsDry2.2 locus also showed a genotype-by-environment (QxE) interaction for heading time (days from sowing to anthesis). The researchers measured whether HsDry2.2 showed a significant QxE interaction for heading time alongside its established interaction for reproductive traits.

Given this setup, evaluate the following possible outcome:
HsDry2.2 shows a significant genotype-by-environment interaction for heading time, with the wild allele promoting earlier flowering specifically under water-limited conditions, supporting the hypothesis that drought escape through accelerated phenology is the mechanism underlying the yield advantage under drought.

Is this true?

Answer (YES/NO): NO